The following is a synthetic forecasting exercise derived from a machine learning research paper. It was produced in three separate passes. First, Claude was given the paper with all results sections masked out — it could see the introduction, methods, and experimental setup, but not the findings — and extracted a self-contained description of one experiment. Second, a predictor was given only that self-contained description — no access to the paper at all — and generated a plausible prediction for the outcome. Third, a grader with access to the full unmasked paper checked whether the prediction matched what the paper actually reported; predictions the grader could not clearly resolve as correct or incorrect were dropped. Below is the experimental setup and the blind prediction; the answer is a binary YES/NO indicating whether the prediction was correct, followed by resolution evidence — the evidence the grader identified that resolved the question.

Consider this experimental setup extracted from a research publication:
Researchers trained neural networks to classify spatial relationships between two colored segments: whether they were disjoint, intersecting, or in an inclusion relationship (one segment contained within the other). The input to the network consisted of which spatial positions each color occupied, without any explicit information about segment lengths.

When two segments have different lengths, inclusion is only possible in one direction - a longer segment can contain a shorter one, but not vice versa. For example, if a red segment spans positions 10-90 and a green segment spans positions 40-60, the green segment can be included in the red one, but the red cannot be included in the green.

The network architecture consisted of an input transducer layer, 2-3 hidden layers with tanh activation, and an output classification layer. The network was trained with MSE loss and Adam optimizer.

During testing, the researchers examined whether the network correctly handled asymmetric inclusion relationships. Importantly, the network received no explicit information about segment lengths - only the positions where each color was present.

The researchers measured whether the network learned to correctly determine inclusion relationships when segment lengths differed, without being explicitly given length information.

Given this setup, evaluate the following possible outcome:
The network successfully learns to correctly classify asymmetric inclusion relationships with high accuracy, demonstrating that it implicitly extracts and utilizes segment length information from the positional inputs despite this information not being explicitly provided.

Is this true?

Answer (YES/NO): YES